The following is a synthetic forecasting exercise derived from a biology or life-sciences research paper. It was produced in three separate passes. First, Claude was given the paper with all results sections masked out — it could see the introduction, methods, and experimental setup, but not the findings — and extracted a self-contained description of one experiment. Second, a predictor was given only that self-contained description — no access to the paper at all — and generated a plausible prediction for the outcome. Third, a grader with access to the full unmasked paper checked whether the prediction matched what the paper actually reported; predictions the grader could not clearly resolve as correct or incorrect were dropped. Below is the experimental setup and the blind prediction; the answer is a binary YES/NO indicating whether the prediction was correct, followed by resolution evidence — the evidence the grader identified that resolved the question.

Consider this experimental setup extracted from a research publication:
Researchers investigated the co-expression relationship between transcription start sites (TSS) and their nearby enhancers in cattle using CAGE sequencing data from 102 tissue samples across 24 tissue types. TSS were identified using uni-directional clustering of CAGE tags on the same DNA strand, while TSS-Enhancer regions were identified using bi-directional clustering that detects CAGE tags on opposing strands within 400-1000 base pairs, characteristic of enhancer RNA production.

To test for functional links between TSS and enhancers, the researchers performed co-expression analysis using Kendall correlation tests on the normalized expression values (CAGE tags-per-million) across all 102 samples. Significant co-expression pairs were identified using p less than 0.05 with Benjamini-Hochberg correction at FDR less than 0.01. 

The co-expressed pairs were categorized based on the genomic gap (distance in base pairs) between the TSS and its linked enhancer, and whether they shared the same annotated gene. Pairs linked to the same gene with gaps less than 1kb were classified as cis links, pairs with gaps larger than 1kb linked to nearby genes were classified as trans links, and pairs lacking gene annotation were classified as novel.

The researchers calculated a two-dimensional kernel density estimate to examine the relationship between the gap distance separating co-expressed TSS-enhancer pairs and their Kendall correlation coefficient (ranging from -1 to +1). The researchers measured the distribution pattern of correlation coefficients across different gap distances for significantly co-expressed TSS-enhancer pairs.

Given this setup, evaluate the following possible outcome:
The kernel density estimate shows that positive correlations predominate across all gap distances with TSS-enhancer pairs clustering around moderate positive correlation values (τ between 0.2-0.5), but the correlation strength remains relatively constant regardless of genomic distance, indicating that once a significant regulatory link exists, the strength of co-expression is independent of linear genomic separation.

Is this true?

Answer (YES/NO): NO